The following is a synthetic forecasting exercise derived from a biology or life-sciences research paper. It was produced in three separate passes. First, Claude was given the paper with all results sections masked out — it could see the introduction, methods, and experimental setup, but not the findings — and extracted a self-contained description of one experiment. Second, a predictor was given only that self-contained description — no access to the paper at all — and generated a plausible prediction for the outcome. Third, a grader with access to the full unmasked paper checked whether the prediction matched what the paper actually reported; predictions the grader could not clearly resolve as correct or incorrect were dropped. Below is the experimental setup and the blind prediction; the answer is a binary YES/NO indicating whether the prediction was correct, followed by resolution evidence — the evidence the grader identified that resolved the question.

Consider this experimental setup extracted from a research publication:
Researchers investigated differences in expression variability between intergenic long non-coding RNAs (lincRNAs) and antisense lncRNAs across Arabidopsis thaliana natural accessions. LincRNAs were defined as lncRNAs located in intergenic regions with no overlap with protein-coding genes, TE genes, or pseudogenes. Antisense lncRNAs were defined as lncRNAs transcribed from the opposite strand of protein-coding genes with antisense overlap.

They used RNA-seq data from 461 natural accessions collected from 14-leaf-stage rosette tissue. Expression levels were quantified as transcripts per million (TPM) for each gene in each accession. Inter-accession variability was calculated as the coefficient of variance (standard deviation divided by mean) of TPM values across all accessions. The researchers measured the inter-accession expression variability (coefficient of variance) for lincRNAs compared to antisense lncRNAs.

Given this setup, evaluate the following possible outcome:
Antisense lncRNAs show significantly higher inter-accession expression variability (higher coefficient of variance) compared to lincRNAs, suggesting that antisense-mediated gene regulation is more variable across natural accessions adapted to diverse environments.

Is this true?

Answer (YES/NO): NO